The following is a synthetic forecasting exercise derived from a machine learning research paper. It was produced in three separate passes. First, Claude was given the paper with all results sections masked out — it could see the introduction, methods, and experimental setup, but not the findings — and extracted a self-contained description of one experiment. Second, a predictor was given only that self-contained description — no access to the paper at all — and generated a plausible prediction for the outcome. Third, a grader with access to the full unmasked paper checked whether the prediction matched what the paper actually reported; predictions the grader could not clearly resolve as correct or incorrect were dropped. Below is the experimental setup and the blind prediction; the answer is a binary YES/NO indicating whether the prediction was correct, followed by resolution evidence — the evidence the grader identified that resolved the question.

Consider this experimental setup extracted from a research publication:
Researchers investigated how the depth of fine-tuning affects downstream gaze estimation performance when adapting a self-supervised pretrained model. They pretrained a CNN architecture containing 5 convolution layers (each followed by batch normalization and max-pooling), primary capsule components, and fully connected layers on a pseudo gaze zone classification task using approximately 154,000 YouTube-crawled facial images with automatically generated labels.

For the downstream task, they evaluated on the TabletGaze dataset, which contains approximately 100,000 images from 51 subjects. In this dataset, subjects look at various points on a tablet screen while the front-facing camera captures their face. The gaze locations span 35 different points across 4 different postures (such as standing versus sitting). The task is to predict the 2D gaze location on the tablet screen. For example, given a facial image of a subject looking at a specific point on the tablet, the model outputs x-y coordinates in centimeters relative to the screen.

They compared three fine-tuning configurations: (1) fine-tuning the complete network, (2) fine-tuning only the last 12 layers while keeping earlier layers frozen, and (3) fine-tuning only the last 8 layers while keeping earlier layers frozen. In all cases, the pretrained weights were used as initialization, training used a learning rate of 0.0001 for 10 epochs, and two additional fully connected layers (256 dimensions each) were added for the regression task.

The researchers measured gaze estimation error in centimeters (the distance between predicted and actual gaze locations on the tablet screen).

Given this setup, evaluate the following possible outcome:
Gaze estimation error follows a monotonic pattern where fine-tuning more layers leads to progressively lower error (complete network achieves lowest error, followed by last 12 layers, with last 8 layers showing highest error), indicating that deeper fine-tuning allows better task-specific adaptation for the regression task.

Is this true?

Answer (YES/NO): NO